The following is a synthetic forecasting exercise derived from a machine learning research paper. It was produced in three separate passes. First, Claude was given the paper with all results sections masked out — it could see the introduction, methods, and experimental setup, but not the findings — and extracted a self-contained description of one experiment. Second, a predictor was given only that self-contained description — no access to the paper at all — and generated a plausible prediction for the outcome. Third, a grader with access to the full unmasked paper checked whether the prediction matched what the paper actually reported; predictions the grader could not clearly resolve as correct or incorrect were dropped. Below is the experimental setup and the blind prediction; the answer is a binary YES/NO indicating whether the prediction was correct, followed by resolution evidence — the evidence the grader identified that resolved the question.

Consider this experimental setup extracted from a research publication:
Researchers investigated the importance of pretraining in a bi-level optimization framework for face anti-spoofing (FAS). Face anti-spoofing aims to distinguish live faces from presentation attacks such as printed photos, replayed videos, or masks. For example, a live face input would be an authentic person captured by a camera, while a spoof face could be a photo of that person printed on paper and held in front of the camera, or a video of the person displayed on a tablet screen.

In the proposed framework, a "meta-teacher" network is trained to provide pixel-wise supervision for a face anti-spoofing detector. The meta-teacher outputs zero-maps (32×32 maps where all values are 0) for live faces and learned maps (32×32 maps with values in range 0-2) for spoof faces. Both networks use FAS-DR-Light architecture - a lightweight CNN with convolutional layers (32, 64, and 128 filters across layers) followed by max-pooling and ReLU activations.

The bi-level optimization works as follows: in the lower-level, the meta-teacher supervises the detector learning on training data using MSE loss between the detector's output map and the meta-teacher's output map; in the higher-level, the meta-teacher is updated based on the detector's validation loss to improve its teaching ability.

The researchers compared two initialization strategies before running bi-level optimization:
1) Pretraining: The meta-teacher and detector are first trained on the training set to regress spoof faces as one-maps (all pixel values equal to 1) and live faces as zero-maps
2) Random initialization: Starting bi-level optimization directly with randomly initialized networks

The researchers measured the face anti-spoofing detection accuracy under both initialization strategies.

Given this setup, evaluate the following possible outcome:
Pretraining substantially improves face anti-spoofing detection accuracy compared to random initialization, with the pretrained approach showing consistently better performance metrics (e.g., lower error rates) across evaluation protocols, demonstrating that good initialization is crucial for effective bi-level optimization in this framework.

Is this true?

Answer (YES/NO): NO